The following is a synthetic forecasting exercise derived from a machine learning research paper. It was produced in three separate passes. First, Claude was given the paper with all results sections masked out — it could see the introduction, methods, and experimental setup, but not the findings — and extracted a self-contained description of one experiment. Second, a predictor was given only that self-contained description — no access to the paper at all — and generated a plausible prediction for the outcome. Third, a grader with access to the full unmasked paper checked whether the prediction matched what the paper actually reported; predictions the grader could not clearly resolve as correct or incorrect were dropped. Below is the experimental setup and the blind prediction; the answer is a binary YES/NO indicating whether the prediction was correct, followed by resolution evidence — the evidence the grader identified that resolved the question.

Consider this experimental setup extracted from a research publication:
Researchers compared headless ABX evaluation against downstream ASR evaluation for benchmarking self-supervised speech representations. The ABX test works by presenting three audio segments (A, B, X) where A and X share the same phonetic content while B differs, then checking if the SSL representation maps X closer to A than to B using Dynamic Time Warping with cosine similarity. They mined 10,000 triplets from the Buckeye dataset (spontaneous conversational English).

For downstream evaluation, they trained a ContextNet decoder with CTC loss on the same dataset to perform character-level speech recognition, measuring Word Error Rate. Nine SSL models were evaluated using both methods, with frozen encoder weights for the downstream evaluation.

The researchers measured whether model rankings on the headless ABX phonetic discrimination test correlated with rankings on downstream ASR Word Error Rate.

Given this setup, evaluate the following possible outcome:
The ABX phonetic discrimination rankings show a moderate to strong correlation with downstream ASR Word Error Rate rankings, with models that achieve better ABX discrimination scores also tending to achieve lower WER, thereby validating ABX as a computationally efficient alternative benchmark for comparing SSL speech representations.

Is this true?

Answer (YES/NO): NO